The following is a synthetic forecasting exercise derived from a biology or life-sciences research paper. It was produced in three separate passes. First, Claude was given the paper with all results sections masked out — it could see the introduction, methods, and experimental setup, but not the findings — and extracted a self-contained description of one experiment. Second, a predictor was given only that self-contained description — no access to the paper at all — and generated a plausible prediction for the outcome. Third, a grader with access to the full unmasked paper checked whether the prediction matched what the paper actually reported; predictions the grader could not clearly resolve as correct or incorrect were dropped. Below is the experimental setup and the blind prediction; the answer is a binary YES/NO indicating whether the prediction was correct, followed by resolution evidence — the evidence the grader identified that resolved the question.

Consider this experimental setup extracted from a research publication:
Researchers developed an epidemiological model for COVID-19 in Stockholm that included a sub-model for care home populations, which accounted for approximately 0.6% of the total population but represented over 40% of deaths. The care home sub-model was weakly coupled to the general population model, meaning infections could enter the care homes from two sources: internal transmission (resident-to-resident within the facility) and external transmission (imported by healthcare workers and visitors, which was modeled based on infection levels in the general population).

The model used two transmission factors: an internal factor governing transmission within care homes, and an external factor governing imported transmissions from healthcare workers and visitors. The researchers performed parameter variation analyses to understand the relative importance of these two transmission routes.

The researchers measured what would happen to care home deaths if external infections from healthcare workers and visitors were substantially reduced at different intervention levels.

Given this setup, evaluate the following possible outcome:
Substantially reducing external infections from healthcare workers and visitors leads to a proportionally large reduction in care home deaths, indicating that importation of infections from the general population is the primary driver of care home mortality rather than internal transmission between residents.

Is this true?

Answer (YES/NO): YES